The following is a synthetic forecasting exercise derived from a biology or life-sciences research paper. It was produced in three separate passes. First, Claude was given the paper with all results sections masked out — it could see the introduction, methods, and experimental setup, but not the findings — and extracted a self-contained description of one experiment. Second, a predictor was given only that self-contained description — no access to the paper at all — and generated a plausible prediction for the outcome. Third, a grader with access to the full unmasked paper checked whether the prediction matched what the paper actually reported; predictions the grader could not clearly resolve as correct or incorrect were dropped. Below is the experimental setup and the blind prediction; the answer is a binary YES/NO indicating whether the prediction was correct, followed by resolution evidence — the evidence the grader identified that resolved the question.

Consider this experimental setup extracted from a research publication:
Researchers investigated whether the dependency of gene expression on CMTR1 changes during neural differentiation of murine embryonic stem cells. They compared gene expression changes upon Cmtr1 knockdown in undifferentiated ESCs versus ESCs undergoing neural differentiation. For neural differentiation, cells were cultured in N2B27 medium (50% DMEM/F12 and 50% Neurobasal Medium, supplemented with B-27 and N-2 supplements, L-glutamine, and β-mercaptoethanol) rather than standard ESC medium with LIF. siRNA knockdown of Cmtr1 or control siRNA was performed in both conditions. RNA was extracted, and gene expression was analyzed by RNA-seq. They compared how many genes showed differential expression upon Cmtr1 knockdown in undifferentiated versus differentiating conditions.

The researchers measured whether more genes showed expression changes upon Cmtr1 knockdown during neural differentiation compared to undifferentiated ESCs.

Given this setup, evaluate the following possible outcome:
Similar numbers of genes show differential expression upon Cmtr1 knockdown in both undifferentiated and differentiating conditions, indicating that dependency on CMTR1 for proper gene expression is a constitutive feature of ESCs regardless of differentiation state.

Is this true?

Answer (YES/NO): NO